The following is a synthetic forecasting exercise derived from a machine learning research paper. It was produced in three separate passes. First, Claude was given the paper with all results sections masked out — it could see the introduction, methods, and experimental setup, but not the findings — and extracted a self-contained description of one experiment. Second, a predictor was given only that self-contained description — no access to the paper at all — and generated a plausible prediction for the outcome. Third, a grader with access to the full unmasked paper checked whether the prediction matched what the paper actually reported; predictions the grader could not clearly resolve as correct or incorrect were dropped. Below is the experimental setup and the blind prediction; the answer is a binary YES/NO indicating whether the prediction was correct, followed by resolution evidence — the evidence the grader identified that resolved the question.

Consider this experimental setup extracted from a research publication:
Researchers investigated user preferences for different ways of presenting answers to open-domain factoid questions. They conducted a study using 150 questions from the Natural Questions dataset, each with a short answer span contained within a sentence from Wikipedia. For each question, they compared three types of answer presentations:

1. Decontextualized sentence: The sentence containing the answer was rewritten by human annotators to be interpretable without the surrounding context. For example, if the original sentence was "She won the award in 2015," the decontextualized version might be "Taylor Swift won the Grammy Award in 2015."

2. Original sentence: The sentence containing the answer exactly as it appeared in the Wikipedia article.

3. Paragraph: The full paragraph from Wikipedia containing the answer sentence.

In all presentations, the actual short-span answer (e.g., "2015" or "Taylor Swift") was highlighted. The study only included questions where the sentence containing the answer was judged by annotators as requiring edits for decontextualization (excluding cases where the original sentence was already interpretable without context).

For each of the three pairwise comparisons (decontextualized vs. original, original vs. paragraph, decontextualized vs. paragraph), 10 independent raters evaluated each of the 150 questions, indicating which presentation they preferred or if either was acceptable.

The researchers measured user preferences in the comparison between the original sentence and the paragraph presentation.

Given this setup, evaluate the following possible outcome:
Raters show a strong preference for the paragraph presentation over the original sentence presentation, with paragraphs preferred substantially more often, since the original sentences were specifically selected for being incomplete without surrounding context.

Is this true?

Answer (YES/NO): NO